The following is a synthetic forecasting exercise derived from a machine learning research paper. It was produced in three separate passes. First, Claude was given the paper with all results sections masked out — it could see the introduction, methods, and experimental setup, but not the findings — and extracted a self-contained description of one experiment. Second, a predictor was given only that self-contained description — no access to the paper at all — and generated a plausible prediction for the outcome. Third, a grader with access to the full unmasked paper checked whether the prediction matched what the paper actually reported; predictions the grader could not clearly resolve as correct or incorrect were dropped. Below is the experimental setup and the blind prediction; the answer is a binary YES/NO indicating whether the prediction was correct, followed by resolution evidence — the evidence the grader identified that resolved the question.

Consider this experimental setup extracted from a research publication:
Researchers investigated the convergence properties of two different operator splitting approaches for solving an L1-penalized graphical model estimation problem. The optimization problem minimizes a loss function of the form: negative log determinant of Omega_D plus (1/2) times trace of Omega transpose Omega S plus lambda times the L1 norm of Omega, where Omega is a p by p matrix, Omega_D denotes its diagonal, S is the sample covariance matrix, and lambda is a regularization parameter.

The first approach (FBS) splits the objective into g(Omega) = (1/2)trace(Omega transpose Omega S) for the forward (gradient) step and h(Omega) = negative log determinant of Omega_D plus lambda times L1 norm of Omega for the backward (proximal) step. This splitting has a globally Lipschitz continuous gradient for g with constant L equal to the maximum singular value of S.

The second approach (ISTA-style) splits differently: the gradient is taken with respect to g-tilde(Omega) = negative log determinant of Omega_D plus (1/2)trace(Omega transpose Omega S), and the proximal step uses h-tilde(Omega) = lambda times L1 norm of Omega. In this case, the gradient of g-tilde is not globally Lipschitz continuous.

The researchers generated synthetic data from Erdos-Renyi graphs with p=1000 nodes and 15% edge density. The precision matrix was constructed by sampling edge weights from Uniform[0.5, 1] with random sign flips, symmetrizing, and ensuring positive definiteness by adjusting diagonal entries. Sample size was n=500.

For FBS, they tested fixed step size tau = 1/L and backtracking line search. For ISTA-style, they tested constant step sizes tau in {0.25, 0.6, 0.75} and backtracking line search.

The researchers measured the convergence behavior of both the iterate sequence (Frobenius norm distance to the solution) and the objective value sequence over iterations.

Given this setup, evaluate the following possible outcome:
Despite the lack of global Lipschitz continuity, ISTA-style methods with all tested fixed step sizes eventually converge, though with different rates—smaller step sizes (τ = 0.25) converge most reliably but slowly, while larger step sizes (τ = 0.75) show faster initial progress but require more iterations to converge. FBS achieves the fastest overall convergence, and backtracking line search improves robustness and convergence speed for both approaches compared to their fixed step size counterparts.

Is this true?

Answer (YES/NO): NO